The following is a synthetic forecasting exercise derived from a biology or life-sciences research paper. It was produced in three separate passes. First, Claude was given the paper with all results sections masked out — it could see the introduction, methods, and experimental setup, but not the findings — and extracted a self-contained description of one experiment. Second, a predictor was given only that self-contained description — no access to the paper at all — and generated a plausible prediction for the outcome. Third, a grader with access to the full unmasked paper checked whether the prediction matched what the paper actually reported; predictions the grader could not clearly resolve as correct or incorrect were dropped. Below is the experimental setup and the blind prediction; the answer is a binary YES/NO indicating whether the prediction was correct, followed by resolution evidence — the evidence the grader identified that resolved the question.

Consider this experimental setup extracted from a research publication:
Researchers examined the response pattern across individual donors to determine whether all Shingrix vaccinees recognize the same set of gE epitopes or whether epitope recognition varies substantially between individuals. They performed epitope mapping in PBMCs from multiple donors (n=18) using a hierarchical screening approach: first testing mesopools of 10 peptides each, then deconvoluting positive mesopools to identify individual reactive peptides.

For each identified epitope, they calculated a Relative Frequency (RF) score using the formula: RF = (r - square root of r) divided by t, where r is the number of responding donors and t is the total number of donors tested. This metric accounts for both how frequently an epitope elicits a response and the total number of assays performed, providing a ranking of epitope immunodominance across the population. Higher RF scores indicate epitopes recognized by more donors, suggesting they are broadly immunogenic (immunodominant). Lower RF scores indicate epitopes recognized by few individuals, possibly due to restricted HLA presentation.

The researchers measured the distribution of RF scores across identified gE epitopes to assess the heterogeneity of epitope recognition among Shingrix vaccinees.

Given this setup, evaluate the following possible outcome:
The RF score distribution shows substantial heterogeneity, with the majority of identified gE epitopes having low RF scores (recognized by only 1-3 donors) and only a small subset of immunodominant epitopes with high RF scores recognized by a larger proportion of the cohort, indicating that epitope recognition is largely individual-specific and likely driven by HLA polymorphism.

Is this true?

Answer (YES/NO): YES